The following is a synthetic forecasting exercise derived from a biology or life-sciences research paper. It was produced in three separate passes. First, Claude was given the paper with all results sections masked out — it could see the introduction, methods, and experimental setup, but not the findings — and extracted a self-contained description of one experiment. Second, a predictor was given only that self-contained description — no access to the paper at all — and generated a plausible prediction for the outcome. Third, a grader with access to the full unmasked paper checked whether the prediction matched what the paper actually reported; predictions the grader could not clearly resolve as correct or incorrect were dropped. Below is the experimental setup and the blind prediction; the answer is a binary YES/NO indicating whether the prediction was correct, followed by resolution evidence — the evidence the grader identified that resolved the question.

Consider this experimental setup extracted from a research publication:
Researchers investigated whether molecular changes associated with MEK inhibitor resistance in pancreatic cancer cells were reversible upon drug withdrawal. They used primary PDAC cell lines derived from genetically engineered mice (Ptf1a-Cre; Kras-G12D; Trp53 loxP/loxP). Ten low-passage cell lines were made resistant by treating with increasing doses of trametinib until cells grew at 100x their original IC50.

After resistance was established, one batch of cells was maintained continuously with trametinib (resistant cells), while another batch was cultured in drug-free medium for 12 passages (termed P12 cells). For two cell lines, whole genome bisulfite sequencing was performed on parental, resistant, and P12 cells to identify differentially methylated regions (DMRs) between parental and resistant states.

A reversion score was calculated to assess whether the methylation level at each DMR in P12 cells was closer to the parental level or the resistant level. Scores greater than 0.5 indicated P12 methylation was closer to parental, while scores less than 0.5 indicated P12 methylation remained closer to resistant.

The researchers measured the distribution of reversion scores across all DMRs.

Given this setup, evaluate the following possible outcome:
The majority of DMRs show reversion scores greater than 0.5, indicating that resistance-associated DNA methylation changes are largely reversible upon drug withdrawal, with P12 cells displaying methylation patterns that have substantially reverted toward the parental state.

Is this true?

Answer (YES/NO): NO